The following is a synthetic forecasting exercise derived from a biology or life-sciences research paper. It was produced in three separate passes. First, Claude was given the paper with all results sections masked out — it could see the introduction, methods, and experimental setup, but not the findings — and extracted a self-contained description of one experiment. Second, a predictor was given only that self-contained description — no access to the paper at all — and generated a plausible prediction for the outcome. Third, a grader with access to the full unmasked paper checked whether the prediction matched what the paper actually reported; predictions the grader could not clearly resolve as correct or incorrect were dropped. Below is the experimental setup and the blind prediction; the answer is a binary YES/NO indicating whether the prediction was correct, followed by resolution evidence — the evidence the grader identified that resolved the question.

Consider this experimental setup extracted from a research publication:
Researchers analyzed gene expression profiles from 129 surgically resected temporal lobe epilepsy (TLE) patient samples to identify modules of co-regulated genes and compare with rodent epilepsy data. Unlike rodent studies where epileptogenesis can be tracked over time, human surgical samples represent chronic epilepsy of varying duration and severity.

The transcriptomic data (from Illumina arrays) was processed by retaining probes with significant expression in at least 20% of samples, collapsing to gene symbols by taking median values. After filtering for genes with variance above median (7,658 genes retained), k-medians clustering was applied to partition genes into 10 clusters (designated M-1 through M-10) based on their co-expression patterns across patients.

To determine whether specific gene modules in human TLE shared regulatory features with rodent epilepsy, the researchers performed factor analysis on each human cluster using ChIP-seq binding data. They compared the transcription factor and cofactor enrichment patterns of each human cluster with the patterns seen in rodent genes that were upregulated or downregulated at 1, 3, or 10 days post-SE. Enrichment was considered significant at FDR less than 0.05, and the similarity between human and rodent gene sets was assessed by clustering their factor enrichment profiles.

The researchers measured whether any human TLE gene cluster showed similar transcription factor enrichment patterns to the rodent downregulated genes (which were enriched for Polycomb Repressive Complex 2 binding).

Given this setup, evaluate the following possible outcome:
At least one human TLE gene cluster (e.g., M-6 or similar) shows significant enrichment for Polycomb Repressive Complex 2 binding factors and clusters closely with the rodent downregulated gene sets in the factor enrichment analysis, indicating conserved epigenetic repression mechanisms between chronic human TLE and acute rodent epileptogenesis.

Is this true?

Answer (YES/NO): YES